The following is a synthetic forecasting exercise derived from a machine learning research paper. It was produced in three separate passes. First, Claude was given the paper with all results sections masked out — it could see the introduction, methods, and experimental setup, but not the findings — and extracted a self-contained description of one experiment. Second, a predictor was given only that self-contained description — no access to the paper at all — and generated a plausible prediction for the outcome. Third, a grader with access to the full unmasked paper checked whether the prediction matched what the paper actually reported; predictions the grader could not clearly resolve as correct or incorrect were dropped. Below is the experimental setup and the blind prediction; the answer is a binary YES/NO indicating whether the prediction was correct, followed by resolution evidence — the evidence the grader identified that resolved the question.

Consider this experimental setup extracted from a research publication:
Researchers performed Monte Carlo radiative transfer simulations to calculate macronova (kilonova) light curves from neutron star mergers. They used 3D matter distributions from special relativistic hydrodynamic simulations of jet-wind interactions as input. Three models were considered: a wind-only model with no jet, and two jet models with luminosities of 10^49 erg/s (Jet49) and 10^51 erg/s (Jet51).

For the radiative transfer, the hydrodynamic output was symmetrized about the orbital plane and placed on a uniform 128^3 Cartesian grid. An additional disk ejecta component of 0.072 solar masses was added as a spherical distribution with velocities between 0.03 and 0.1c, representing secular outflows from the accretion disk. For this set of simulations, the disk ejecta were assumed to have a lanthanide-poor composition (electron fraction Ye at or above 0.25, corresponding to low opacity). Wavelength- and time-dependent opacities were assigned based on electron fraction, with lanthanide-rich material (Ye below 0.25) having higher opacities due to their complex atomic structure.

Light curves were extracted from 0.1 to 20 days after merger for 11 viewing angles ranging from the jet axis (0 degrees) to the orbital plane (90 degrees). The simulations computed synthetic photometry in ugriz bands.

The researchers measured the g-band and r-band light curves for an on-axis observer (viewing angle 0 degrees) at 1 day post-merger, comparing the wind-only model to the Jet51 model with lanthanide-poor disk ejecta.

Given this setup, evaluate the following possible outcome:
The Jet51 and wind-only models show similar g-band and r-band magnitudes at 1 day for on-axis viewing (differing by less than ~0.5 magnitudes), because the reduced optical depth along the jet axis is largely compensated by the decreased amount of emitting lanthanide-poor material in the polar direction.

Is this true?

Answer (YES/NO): NO